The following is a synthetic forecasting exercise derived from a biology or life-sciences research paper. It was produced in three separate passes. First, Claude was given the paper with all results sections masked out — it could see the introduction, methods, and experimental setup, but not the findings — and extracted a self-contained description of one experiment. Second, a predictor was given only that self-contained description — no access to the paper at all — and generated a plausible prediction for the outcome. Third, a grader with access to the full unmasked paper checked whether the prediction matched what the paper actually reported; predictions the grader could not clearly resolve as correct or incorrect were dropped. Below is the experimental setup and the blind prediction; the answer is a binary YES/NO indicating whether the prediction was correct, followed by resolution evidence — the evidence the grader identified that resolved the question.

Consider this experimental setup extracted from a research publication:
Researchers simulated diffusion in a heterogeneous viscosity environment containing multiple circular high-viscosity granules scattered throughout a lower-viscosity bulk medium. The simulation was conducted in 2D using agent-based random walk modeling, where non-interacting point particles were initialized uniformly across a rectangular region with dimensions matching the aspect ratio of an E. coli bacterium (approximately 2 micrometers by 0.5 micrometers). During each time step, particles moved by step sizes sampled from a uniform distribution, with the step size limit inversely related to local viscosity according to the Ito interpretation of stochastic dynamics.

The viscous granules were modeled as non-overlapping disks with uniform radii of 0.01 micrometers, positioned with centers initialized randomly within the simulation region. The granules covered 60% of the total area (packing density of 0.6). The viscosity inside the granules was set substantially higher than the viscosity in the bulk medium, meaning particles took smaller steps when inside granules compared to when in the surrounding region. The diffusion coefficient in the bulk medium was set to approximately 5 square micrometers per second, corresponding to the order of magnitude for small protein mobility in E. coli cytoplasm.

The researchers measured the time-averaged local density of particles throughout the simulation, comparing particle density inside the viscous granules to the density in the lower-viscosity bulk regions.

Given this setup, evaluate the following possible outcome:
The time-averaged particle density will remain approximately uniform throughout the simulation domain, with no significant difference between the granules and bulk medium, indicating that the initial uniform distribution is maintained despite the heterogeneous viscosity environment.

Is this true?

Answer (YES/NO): NO